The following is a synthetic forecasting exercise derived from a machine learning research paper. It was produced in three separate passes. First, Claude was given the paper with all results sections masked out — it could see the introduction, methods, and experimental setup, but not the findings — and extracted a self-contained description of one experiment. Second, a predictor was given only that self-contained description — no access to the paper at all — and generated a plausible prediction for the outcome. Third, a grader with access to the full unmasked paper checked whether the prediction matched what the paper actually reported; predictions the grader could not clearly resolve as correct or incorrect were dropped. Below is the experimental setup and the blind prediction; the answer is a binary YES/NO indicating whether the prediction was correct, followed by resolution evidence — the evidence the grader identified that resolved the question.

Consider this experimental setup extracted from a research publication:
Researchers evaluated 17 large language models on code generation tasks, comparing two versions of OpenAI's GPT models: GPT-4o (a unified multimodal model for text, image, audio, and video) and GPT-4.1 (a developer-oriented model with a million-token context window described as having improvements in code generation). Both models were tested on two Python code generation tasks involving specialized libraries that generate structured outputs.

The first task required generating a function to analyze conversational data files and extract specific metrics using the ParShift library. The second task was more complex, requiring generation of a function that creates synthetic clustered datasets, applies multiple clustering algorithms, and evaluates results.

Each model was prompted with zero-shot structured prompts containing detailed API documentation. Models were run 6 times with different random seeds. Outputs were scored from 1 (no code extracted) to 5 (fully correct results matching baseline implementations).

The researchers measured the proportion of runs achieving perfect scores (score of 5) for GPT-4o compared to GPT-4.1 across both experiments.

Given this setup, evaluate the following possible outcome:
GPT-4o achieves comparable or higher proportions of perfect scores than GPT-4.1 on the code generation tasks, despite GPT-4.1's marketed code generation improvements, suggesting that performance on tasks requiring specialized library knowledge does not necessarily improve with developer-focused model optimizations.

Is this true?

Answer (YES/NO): NO